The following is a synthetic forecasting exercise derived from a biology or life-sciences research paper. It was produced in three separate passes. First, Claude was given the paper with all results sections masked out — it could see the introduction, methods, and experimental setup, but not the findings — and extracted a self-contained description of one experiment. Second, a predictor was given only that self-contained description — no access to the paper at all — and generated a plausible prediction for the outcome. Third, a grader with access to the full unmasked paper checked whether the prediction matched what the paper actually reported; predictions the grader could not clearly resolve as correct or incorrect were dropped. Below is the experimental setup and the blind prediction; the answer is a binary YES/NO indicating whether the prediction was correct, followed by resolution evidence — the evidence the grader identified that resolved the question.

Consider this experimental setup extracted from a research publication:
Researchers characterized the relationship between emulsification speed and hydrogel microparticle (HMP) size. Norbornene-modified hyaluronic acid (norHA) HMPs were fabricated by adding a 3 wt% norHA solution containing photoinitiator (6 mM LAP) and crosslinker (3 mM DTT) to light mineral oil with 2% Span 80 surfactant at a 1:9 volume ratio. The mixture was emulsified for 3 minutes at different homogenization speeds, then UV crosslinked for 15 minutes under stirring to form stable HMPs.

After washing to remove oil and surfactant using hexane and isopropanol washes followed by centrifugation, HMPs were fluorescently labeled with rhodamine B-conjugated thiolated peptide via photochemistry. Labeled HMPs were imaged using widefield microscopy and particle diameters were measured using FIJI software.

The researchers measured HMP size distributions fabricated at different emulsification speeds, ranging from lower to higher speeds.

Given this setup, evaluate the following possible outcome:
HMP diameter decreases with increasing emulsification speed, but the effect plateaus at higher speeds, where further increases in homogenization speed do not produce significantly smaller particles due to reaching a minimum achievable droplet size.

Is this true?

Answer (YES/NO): NO